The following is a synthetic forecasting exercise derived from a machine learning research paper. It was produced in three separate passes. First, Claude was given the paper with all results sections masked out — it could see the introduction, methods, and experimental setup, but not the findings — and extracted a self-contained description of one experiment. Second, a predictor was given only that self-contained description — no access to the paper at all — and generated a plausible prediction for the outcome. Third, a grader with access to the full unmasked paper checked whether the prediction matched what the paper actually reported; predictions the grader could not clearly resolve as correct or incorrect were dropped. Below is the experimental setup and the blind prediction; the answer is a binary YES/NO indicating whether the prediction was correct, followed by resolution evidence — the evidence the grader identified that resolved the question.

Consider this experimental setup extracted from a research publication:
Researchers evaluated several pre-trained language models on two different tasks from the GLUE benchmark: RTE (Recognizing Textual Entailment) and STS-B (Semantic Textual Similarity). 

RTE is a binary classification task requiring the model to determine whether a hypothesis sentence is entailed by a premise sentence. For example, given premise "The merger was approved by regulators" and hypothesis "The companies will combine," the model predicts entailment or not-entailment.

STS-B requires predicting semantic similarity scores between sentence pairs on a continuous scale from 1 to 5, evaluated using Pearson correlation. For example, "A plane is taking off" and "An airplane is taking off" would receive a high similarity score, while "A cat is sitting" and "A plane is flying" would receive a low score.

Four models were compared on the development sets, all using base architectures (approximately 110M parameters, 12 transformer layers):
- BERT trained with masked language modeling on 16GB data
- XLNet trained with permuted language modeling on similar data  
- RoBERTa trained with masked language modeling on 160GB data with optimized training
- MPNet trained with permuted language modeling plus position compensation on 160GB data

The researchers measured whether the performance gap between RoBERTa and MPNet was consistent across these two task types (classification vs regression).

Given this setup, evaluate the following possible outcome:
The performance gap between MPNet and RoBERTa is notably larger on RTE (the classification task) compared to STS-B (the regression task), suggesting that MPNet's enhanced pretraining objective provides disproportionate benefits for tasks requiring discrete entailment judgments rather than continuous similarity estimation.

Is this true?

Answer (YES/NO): YES